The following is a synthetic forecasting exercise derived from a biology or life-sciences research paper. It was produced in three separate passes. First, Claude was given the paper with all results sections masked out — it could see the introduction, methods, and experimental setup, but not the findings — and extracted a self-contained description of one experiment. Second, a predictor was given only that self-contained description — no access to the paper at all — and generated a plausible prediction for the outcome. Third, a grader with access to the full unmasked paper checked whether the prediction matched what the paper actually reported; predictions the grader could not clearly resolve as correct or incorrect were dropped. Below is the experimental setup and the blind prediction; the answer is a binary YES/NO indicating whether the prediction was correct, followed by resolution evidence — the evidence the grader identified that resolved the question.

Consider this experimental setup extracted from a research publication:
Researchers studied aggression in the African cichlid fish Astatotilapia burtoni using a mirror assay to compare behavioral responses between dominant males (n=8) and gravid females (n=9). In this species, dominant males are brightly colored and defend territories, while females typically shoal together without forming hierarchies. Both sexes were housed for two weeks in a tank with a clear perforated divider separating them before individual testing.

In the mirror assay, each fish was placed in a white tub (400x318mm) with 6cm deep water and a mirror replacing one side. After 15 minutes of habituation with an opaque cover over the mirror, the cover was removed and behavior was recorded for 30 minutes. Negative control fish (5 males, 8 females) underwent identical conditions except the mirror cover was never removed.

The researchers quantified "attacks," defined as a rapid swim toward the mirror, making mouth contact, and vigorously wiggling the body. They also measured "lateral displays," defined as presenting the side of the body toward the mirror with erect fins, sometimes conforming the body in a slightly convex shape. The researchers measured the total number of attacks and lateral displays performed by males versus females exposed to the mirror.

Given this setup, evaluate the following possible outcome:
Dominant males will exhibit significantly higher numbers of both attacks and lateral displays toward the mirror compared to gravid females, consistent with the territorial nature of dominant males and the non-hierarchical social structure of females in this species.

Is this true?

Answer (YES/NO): NO